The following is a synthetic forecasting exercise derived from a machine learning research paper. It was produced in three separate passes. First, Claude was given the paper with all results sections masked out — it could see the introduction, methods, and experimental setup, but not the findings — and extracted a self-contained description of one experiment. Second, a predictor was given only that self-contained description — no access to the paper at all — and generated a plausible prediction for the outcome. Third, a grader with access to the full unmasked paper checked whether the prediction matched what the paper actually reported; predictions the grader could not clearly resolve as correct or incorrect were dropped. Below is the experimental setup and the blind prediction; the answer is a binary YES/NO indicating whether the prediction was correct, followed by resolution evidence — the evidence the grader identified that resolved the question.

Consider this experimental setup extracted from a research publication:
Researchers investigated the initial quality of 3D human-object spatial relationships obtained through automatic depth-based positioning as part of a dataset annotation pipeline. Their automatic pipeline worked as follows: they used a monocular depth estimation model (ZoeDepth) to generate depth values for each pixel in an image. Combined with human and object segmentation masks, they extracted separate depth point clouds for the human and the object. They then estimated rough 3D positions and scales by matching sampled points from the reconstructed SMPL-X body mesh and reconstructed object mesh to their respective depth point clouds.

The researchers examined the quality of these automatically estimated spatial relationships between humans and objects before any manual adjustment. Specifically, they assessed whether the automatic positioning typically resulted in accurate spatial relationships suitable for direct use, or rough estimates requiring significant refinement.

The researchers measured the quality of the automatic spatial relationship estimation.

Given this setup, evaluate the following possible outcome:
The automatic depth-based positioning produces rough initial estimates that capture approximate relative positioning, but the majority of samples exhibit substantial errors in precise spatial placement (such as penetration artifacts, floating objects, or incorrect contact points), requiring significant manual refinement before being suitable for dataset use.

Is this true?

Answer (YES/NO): YES